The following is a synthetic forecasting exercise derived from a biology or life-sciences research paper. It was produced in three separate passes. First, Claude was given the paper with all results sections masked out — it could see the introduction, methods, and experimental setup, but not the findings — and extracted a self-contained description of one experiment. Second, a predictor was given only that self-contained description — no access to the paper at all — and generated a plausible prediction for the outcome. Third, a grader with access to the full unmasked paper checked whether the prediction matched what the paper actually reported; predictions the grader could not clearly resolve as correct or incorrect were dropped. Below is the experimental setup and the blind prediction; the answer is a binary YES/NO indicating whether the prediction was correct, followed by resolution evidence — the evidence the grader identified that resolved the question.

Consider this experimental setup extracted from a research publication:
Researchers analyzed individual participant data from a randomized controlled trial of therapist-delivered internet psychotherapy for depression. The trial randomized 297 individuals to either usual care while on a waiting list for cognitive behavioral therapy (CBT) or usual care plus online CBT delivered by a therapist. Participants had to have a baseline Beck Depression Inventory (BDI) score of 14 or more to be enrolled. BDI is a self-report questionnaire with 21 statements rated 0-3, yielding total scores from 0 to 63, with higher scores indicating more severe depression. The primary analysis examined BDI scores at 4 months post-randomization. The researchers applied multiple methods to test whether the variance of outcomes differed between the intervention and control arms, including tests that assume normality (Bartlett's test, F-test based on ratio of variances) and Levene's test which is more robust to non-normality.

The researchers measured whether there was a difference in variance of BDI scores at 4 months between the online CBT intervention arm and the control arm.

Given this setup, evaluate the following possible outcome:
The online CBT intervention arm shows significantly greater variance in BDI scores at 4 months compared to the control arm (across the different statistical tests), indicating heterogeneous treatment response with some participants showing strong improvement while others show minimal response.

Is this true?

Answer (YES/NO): NO